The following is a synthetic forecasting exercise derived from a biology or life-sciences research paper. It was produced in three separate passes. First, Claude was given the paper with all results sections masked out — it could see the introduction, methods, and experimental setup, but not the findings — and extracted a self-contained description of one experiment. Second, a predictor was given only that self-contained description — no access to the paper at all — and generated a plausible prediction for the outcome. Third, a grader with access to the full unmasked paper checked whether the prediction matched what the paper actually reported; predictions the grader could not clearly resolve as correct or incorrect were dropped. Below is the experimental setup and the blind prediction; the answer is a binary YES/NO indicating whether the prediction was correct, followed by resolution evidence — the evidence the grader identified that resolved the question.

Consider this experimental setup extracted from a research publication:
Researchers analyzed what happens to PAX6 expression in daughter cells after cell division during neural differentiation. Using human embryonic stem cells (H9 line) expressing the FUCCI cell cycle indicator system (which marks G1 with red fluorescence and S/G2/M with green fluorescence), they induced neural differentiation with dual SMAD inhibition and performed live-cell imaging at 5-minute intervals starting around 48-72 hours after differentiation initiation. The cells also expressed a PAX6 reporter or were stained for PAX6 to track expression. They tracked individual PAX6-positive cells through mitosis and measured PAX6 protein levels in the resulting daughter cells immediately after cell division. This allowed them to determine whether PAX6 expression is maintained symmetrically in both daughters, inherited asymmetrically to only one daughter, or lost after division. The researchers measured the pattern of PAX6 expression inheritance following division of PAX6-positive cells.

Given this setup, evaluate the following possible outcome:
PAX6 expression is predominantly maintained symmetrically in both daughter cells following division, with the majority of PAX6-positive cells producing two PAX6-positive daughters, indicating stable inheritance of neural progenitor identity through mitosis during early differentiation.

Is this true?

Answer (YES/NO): YES